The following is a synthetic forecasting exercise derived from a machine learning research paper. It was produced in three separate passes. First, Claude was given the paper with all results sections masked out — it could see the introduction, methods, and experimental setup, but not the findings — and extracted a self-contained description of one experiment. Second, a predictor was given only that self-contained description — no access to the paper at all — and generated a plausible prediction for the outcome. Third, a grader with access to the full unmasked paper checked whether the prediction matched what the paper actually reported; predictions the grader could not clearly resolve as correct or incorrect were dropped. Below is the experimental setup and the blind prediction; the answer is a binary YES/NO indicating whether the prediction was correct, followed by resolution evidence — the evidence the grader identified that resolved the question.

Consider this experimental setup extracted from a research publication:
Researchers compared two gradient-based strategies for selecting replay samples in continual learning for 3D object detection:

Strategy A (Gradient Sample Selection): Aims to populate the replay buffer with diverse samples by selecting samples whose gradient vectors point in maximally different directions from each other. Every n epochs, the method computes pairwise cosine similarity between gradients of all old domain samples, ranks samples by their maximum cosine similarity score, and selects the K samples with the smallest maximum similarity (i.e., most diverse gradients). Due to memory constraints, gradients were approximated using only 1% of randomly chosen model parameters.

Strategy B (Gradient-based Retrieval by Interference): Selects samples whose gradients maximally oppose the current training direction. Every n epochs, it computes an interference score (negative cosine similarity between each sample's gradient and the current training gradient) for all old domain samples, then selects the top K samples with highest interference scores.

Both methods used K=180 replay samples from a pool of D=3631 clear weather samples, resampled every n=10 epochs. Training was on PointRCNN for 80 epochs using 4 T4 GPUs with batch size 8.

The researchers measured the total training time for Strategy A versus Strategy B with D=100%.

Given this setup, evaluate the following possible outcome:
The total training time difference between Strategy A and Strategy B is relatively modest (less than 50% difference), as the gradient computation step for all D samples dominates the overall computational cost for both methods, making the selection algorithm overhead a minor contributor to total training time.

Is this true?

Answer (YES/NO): YES